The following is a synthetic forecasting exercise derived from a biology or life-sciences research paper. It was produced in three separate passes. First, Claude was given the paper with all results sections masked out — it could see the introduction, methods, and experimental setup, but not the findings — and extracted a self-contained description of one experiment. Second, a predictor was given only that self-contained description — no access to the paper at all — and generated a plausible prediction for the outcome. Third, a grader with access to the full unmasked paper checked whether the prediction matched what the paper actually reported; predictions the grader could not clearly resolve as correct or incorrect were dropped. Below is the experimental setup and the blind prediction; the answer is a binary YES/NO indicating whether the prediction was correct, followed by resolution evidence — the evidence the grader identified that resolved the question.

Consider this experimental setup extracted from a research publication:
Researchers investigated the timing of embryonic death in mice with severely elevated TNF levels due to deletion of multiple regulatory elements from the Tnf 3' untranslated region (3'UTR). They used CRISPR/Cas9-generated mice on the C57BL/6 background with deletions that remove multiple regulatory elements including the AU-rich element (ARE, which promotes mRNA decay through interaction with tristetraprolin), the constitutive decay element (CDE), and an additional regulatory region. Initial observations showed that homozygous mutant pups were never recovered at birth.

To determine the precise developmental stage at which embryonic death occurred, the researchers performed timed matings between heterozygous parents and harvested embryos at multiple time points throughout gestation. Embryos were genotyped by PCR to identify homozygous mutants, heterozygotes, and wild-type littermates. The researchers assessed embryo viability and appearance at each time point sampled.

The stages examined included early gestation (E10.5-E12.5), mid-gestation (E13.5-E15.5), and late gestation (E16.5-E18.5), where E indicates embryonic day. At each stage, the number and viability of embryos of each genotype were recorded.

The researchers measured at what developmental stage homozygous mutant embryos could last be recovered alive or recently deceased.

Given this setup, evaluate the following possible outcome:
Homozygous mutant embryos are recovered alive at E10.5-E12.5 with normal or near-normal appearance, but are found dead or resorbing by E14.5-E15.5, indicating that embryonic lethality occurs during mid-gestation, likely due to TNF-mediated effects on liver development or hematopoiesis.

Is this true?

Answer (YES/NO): NO